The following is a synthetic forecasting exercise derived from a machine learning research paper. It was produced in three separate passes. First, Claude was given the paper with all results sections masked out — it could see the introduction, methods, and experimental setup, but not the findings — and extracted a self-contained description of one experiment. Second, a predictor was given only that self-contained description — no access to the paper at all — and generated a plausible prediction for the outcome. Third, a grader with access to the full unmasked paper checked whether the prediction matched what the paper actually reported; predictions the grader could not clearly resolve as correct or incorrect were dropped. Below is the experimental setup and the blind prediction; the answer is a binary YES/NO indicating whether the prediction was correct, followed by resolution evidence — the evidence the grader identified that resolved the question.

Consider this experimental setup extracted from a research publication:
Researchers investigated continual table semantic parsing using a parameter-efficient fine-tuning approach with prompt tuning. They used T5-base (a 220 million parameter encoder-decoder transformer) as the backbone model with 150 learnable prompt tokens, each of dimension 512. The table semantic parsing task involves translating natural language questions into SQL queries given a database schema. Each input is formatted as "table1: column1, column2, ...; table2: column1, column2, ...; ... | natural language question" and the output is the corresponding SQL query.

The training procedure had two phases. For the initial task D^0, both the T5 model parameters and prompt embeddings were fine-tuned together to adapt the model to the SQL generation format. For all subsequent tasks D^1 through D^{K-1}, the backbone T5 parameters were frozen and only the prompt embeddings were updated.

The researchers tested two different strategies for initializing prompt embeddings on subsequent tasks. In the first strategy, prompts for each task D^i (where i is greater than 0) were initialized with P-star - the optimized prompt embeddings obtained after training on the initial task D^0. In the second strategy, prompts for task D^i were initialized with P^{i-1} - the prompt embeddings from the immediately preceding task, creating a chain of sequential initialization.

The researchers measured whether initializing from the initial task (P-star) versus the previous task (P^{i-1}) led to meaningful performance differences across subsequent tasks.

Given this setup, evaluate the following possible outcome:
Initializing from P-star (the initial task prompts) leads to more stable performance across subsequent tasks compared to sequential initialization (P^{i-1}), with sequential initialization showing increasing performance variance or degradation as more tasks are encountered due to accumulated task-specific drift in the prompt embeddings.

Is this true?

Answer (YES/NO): NO